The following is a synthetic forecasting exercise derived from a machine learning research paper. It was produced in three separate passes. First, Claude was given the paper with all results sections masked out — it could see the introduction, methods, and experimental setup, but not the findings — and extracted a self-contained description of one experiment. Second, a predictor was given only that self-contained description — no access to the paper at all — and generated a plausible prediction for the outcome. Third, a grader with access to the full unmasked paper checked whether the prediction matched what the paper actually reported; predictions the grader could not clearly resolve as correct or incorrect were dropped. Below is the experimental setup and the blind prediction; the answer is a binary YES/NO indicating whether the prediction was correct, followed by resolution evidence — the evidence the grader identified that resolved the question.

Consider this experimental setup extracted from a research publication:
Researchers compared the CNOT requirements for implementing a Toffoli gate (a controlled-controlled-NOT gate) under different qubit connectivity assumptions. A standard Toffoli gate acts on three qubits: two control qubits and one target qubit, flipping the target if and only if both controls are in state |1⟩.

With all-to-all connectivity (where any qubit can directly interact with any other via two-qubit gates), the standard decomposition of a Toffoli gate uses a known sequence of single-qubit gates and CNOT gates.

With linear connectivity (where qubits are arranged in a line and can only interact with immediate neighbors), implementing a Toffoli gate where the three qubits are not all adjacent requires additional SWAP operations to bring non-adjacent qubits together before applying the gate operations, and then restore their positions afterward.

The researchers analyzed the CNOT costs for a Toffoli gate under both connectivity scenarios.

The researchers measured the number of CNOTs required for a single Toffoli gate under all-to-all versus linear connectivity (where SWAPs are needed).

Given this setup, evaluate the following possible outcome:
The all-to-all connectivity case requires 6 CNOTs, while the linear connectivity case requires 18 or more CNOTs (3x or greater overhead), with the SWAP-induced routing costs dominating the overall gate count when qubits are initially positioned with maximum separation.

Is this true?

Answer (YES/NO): NO